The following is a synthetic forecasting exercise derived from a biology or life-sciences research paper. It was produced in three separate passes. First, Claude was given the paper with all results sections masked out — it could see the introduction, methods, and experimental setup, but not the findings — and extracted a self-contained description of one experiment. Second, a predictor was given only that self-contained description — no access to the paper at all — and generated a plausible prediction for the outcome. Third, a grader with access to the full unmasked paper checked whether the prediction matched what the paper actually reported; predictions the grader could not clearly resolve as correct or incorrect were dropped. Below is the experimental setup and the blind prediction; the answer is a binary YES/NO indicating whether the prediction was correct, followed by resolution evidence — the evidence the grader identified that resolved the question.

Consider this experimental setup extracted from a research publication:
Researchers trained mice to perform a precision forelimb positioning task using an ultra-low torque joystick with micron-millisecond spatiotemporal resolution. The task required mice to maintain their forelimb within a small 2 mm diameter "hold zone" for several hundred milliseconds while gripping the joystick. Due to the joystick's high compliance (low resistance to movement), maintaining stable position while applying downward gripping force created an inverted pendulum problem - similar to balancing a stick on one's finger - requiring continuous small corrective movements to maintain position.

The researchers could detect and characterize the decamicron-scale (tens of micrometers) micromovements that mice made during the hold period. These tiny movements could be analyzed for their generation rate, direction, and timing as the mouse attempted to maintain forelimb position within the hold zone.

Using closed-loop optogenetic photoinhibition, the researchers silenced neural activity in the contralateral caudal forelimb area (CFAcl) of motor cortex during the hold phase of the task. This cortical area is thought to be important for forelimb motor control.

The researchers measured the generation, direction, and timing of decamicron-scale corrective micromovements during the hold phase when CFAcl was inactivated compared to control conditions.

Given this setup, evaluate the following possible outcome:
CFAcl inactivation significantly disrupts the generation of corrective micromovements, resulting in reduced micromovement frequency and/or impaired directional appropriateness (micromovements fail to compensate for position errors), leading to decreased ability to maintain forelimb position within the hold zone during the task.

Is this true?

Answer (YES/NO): NO